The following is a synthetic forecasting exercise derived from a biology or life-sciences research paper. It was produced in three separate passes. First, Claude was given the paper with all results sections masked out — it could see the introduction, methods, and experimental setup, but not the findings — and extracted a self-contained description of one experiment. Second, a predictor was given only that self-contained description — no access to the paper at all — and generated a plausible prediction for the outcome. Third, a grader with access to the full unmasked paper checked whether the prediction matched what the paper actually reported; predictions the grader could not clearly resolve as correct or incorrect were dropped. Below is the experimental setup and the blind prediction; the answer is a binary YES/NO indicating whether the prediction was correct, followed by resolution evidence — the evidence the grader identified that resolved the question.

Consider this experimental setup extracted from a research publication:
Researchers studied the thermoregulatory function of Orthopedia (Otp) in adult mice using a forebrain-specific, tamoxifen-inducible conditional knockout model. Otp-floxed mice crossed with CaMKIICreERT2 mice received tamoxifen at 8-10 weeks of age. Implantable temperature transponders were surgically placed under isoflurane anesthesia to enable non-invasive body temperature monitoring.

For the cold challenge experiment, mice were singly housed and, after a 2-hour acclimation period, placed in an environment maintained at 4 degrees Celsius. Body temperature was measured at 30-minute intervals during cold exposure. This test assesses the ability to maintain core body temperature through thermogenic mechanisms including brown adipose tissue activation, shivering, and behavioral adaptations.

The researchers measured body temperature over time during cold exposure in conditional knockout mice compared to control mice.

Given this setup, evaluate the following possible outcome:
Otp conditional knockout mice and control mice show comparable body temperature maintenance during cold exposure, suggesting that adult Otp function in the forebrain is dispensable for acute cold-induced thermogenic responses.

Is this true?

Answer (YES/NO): YES